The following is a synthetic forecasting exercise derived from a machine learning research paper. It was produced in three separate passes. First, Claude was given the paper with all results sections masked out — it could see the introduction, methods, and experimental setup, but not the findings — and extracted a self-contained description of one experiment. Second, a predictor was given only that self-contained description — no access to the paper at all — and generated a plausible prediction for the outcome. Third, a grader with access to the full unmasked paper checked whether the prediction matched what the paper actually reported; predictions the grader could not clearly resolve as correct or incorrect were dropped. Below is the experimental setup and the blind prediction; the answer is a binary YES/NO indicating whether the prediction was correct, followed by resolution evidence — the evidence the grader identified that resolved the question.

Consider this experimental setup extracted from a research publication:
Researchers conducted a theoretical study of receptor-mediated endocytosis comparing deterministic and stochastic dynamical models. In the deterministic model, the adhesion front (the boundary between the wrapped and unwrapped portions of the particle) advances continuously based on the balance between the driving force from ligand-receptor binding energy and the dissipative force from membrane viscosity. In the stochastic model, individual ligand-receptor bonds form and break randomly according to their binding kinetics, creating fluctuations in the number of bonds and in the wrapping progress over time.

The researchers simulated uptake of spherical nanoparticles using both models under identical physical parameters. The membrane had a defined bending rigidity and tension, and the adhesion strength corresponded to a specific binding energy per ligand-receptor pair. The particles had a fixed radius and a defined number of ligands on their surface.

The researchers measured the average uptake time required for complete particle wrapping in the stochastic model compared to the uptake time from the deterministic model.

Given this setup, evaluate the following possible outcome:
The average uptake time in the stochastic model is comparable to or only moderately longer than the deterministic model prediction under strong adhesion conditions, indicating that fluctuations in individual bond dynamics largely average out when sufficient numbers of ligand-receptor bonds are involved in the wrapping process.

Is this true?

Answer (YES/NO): NO